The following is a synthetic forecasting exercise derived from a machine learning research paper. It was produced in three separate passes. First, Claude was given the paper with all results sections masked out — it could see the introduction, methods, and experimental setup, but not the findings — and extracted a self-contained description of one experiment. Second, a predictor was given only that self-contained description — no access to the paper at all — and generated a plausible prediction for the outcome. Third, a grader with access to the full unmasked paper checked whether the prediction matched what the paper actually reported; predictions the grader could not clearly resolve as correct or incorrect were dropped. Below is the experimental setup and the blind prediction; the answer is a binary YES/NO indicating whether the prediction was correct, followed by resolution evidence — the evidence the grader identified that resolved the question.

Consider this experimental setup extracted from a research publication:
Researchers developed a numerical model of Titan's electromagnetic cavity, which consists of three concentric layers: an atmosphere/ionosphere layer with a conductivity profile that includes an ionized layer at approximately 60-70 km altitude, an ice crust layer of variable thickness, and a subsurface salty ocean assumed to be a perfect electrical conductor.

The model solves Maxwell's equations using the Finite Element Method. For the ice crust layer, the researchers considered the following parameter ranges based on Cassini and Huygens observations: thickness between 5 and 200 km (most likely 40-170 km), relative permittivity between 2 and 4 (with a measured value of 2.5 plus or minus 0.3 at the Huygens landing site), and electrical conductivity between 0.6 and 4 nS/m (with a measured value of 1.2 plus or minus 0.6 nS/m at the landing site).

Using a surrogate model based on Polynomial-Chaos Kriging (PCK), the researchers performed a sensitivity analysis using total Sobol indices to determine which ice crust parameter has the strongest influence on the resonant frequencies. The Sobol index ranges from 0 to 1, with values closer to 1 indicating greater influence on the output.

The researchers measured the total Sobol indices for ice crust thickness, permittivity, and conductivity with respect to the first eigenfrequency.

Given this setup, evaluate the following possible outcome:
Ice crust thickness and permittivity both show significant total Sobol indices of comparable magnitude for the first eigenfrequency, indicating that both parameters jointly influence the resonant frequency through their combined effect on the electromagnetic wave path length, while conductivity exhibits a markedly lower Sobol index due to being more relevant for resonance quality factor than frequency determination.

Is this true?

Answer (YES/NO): NO